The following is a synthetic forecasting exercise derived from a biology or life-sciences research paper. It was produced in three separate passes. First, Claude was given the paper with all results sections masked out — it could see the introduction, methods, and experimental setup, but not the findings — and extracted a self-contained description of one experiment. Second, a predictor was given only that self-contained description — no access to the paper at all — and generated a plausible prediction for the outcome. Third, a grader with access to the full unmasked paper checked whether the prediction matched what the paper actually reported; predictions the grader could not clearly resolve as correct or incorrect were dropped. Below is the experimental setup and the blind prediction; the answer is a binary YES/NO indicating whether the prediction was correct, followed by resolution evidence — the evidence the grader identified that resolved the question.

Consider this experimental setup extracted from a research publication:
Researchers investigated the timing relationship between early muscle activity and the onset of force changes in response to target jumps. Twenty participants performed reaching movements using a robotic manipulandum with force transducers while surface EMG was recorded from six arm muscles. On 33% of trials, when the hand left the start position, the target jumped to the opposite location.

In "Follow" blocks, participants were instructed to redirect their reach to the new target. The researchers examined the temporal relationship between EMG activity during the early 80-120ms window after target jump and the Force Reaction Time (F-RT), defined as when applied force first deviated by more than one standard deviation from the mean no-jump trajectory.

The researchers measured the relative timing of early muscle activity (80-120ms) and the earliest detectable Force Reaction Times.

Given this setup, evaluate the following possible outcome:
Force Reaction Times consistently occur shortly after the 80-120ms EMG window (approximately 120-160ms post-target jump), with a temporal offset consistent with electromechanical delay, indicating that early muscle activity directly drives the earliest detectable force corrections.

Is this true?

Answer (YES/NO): NO